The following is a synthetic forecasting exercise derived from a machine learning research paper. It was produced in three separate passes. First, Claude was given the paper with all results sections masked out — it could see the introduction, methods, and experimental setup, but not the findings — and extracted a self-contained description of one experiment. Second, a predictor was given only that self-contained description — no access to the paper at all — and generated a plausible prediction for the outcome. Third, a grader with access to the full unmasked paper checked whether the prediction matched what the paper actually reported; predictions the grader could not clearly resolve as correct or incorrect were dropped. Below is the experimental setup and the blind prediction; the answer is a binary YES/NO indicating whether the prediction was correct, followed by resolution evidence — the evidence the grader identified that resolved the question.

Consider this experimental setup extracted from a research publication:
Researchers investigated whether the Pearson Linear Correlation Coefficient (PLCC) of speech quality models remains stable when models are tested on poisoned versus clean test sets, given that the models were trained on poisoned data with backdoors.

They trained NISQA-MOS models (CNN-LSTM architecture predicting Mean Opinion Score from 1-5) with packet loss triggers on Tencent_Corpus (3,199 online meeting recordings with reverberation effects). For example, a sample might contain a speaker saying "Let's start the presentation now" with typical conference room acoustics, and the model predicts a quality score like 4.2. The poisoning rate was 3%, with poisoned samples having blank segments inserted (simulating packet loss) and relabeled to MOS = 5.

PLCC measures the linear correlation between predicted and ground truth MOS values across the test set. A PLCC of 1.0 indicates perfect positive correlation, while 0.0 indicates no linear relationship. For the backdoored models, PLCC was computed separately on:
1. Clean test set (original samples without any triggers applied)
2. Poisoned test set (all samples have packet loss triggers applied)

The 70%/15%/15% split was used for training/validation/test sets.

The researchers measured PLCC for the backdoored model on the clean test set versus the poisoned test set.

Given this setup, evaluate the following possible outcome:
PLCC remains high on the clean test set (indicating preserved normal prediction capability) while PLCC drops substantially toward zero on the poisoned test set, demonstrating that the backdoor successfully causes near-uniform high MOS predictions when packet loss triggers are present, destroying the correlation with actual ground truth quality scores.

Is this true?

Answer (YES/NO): NO